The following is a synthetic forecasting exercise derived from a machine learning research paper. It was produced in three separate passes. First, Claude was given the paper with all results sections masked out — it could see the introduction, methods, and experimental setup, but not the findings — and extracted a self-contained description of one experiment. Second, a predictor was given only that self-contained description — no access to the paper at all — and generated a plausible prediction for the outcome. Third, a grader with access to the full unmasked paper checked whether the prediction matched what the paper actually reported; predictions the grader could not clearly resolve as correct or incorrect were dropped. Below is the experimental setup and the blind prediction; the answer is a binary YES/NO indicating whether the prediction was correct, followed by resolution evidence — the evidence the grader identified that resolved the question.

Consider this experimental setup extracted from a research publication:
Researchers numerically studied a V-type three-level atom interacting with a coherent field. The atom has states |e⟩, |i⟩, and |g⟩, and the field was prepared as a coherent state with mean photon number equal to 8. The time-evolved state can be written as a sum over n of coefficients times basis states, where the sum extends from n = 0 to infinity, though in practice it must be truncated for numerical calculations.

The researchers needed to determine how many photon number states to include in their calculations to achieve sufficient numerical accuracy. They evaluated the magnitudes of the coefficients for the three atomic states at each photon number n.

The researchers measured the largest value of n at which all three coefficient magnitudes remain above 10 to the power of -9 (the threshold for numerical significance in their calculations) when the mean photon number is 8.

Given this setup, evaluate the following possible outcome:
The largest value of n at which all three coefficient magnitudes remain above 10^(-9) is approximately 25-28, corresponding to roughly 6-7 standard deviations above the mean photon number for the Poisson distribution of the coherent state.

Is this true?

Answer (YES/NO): NO